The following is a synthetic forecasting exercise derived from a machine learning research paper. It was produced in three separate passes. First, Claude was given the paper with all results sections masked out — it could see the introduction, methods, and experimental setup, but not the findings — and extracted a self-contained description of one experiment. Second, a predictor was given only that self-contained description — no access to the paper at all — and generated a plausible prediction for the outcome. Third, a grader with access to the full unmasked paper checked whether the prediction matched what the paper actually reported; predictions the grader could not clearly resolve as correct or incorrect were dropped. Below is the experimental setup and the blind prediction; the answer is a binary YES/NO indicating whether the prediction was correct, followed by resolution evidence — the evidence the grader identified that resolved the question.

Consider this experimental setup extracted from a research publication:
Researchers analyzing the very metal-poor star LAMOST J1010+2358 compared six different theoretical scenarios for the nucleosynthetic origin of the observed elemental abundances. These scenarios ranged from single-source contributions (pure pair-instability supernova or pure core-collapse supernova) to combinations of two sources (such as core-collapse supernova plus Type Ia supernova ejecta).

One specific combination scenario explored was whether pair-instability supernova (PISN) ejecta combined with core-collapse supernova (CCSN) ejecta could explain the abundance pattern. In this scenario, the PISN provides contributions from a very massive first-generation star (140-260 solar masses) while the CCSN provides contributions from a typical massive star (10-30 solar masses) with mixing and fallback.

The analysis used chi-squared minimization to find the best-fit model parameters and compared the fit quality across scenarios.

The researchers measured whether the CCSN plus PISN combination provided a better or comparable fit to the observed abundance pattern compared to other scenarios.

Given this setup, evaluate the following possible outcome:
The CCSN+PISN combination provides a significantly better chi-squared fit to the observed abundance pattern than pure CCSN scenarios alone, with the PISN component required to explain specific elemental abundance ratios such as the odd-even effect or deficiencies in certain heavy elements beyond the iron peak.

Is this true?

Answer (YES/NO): NO